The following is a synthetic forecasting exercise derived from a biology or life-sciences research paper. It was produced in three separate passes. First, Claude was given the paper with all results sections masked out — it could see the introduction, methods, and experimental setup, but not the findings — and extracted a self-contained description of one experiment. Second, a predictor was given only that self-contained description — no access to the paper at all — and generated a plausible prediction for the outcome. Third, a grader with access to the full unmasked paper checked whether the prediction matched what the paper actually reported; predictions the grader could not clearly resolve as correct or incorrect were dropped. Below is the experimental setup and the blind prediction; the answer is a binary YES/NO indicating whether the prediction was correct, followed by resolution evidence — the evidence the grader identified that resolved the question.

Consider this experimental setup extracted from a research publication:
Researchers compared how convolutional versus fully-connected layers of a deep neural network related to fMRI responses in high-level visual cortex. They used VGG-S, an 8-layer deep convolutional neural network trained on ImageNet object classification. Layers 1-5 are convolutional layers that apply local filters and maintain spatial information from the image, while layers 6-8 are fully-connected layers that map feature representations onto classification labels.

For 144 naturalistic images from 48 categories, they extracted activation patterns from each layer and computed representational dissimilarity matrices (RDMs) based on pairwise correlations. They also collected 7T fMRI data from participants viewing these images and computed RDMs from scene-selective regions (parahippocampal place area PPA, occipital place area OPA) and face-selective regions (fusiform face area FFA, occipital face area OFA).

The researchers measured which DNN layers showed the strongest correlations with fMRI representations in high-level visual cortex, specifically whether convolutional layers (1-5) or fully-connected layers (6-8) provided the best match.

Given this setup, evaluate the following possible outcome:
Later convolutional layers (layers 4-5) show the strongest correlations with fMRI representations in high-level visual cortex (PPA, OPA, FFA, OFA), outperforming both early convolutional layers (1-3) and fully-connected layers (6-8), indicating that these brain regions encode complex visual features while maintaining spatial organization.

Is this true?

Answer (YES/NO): NO